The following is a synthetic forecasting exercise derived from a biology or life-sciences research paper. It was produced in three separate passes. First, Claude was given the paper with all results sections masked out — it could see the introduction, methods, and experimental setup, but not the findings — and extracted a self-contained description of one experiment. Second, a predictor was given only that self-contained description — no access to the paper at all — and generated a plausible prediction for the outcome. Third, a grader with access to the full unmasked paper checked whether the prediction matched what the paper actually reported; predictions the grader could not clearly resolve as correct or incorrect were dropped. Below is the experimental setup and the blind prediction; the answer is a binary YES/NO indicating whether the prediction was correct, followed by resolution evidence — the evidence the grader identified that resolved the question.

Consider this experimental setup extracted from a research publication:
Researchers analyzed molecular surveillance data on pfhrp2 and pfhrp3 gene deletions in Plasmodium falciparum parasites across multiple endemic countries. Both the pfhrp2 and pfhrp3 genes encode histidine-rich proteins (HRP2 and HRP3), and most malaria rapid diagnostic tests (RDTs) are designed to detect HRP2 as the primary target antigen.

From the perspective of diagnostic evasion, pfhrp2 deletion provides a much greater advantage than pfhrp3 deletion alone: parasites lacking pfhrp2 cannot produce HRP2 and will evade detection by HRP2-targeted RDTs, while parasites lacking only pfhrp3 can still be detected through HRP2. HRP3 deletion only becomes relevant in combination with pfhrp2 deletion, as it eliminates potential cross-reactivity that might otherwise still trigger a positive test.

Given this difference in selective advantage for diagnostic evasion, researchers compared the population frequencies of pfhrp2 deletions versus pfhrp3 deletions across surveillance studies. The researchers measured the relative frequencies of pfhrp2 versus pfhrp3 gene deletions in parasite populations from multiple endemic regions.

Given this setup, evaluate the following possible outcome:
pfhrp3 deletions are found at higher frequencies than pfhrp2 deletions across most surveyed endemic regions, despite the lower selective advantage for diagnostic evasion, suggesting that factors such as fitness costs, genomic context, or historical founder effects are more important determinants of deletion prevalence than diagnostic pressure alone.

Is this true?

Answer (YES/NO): YES